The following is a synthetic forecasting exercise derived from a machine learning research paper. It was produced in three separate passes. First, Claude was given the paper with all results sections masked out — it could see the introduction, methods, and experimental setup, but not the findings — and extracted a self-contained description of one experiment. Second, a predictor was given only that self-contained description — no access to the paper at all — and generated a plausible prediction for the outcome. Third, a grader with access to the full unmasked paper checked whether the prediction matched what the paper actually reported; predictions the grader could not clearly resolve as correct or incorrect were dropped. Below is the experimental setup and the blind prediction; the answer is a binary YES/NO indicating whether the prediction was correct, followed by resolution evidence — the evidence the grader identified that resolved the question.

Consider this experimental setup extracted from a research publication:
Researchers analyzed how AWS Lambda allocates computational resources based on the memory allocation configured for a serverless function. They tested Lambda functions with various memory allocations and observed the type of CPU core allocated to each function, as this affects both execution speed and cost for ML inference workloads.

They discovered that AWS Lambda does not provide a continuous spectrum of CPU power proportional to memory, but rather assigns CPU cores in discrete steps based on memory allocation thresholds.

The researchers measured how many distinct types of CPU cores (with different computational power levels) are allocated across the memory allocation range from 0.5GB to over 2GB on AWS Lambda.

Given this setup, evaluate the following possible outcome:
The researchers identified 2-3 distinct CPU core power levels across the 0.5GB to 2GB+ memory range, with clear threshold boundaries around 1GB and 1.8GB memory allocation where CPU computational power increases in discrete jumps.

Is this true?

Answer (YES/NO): NO